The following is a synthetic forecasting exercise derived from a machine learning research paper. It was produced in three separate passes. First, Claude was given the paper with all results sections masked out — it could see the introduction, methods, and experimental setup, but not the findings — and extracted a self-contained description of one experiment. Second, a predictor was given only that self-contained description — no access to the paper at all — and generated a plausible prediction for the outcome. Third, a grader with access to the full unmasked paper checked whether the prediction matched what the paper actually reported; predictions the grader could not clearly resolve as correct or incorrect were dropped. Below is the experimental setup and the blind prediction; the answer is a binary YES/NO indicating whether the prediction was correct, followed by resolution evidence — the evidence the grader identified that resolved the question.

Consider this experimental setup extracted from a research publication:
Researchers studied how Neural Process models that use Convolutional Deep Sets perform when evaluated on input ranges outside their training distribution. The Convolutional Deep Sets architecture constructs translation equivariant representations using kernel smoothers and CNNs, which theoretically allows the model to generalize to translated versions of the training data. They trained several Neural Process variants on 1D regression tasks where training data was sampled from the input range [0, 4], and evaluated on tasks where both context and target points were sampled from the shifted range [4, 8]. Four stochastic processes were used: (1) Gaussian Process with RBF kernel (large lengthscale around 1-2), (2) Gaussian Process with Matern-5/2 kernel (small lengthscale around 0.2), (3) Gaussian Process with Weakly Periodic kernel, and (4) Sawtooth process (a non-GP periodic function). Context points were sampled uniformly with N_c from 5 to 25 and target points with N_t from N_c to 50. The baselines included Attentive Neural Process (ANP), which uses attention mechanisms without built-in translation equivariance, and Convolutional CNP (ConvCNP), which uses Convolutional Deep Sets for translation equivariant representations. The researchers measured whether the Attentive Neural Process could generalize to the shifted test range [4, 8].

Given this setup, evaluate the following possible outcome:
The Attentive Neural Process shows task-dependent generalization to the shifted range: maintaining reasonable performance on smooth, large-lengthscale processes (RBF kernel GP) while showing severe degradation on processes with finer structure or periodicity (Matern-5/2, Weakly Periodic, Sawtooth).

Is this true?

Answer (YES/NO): NO